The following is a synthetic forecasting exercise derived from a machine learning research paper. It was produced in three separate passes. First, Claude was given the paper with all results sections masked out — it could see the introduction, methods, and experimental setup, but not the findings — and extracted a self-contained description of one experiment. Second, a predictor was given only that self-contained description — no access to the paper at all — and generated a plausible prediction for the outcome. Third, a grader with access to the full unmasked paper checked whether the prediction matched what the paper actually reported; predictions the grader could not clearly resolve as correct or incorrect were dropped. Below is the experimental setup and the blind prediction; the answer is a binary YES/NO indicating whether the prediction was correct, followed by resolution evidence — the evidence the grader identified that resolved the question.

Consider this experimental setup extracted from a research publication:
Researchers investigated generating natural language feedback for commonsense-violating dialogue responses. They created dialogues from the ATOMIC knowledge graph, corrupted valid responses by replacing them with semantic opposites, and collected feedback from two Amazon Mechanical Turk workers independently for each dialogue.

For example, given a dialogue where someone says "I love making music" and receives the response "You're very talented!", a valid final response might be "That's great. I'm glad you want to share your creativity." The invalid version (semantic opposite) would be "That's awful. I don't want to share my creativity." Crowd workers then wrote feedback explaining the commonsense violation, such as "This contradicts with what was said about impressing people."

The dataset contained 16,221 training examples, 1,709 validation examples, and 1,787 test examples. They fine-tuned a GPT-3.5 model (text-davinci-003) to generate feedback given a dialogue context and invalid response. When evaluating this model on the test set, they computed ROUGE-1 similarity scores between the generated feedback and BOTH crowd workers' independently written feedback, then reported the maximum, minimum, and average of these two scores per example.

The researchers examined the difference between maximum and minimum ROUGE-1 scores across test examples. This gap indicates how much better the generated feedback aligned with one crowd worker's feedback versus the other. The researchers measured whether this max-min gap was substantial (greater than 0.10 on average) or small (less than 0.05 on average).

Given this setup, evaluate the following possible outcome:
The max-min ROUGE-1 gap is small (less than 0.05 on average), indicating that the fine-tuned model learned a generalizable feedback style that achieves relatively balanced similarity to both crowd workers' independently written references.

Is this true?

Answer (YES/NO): NO